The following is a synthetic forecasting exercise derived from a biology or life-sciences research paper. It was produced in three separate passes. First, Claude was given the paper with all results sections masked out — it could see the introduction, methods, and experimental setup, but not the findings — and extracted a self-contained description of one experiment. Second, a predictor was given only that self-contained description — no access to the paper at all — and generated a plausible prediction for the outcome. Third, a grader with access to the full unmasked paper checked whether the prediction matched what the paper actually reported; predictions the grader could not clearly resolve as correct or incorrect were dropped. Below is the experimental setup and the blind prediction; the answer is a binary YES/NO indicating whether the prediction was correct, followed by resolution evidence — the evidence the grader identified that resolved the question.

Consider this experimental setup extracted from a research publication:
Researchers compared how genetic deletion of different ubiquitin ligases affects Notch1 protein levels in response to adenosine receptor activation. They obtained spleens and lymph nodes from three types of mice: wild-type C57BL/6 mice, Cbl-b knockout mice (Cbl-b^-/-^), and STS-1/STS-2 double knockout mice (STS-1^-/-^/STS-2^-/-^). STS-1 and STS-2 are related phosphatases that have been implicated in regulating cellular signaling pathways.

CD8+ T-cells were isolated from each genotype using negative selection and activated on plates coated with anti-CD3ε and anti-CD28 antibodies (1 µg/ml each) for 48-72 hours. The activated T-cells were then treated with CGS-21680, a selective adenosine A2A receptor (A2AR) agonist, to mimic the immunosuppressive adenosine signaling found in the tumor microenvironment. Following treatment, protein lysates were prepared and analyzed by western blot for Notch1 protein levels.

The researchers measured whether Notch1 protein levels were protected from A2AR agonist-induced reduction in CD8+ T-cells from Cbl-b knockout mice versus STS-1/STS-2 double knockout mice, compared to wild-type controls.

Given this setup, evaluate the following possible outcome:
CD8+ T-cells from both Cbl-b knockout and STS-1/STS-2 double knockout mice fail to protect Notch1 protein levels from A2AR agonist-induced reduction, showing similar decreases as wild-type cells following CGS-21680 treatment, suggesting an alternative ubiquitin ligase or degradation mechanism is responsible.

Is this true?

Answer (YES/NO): NO